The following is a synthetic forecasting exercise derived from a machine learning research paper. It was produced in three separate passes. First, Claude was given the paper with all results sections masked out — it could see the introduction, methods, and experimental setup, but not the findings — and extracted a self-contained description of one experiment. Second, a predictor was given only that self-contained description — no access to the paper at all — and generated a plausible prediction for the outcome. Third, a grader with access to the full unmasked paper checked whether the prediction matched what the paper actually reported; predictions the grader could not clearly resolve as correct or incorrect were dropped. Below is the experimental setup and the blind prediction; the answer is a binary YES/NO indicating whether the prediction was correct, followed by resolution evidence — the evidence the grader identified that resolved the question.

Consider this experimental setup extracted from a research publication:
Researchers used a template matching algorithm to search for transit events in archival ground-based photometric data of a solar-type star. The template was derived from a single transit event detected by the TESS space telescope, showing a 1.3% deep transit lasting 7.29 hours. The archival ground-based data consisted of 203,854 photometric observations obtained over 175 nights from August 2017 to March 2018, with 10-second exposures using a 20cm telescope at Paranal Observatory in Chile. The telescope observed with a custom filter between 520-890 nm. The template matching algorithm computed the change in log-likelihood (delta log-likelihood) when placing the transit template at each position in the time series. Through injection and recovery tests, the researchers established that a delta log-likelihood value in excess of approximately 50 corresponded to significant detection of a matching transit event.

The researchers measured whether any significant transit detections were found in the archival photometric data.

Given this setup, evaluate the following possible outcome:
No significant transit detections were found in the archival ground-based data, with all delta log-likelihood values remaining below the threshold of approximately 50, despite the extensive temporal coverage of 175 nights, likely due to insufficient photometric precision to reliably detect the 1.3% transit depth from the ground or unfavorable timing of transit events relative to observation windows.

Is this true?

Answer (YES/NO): NO